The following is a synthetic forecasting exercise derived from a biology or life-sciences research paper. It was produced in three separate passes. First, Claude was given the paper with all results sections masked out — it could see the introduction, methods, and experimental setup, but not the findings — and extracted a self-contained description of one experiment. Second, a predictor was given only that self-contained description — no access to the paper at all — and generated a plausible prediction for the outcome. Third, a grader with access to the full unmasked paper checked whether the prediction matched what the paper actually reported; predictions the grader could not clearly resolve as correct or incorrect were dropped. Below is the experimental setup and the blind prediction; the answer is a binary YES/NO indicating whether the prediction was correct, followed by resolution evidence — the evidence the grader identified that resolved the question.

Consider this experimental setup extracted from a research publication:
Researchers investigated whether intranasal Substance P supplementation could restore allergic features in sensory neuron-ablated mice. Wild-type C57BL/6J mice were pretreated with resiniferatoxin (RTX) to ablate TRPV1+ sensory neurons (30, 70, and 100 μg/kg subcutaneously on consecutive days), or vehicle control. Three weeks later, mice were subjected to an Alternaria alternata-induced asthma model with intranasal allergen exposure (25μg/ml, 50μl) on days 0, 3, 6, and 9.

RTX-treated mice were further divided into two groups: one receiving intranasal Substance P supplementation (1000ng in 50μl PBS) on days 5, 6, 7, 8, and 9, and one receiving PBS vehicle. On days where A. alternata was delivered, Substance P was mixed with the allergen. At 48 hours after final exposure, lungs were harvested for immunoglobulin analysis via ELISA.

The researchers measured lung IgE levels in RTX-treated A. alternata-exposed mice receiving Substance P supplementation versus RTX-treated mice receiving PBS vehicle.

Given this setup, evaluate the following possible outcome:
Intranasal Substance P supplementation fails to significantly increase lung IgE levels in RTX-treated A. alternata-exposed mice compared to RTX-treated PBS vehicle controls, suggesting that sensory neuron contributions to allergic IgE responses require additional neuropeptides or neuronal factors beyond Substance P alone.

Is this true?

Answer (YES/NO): NO